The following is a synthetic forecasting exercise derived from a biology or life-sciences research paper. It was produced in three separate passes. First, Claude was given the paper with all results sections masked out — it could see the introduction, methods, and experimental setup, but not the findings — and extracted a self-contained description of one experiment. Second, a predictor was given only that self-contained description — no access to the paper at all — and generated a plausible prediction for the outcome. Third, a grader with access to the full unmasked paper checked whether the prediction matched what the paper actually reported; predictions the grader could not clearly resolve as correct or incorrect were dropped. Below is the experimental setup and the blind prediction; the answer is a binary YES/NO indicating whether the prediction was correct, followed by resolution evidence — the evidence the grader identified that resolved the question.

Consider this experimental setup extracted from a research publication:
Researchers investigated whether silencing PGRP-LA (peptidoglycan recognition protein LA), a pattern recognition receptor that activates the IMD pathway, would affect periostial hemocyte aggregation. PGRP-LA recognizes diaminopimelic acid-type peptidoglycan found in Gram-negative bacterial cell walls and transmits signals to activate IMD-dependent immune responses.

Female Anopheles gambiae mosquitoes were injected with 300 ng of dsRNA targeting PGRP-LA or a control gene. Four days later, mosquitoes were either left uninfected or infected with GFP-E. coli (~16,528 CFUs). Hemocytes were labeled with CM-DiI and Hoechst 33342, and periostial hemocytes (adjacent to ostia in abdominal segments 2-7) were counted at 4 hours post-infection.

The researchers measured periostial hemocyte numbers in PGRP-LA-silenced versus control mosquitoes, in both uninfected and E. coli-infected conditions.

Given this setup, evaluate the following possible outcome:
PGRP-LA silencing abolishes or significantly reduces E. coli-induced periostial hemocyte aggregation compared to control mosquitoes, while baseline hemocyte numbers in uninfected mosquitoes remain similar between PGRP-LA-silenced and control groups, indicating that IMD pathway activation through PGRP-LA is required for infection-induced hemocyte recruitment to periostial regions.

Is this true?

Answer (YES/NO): NO